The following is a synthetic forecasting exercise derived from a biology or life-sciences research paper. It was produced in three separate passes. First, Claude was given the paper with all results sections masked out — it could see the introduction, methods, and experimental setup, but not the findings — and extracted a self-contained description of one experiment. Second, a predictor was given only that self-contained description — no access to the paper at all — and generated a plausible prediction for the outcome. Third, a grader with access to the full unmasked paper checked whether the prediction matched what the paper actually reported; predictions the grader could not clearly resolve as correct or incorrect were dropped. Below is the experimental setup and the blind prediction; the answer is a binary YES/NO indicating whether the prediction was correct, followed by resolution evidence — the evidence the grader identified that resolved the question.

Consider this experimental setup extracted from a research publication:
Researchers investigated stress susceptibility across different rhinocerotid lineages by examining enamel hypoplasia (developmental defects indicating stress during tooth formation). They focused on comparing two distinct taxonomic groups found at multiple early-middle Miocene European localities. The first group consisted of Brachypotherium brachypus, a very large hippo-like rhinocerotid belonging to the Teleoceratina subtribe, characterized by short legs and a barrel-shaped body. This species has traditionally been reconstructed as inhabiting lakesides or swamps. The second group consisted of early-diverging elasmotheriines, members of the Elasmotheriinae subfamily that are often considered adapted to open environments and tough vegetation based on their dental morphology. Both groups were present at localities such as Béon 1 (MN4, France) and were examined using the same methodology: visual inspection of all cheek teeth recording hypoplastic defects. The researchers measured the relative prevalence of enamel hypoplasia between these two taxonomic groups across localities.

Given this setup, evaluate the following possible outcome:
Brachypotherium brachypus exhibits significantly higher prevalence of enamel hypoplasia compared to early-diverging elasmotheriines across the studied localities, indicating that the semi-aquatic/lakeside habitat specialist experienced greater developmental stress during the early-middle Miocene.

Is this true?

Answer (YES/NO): YES